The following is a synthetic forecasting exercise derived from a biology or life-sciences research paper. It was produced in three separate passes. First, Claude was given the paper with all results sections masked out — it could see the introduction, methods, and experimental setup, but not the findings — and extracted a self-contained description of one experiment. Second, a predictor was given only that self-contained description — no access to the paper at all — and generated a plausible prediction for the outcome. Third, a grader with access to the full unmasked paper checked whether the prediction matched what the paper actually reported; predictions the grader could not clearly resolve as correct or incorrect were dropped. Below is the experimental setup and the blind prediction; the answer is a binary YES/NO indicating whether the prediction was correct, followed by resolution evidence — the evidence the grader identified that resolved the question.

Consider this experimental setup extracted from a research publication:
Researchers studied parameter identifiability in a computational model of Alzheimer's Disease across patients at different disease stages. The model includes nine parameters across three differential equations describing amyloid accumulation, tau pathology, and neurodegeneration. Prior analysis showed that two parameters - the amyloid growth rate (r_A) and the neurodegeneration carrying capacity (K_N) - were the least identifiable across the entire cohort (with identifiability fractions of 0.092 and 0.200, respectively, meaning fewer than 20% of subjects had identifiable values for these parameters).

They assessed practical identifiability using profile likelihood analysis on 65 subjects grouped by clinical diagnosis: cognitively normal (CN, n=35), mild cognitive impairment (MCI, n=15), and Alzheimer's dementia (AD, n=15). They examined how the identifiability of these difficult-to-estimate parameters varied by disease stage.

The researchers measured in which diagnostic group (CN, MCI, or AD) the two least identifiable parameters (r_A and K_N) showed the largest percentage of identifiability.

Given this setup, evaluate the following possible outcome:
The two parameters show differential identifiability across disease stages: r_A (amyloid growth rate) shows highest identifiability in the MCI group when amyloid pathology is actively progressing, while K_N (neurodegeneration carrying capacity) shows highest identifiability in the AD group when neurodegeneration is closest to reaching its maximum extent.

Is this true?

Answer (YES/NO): NO